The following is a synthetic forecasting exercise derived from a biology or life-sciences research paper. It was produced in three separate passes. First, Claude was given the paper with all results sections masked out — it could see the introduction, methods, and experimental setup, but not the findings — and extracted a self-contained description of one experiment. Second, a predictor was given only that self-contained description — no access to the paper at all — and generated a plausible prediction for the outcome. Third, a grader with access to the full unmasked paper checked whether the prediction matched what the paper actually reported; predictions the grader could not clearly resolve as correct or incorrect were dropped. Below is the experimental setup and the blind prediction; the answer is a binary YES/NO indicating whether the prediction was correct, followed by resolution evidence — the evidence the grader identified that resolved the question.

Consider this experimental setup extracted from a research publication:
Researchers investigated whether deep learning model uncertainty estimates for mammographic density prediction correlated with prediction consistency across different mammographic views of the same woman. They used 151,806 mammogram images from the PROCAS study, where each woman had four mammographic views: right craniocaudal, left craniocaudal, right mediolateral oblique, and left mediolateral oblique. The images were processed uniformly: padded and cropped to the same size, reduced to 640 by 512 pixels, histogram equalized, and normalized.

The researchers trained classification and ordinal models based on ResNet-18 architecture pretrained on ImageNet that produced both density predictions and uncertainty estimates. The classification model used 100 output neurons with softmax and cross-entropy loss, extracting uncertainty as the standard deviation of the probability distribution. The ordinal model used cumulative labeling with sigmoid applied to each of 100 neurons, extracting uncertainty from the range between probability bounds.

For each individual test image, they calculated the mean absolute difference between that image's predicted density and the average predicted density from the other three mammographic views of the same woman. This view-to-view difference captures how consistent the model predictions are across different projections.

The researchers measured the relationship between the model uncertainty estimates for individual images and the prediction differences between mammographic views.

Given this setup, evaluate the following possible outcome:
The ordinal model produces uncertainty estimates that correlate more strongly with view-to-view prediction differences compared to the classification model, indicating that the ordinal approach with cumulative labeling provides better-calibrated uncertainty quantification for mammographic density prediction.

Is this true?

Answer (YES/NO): NO